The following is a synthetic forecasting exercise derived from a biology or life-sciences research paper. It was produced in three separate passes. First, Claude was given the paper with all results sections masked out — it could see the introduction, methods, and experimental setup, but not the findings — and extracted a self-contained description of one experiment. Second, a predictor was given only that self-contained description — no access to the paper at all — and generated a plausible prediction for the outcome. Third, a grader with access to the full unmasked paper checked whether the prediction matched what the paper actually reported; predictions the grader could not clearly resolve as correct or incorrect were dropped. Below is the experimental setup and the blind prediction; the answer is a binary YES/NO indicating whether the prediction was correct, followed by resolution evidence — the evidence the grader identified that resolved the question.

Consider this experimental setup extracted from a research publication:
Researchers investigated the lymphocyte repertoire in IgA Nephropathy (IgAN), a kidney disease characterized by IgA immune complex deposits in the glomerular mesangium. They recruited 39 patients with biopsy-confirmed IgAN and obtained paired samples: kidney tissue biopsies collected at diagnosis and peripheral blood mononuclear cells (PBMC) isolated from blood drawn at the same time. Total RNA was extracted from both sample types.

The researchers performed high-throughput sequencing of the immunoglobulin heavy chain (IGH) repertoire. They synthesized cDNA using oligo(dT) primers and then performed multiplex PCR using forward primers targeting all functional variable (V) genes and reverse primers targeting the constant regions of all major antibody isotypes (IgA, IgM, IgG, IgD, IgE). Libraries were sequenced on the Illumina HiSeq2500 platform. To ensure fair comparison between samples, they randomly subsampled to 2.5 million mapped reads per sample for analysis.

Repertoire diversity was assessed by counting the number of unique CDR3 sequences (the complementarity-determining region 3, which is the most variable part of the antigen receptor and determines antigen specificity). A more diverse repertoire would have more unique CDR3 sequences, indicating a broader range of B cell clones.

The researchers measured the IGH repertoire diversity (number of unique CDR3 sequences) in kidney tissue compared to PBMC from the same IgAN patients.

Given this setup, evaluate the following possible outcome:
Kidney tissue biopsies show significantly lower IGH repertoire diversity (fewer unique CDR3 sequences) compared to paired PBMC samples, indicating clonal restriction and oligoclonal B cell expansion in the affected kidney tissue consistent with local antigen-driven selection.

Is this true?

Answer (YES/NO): YES